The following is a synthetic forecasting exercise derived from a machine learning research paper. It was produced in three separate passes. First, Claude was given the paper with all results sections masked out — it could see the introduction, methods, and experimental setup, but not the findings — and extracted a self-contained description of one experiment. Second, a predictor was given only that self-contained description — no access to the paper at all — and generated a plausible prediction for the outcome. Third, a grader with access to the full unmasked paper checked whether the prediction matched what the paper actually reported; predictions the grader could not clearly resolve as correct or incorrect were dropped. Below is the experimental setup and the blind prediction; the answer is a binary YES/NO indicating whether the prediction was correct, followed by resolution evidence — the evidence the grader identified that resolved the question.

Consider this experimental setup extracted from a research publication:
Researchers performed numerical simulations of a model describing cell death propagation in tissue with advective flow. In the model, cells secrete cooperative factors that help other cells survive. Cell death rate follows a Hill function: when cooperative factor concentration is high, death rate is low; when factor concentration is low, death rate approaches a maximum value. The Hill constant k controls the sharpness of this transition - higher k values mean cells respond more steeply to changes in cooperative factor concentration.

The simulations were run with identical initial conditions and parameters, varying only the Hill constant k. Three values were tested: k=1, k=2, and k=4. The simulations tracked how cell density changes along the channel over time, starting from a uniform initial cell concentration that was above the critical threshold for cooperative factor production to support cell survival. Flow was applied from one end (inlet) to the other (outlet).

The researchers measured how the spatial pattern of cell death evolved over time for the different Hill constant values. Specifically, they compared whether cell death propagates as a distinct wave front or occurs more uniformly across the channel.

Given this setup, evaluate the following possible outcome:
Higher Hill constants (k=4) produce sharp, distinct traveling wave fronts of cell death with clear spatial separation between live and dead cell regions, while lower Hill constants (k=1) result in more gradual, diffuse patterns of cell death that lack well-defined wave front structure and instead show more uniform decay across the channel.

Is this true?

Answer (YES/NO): YES